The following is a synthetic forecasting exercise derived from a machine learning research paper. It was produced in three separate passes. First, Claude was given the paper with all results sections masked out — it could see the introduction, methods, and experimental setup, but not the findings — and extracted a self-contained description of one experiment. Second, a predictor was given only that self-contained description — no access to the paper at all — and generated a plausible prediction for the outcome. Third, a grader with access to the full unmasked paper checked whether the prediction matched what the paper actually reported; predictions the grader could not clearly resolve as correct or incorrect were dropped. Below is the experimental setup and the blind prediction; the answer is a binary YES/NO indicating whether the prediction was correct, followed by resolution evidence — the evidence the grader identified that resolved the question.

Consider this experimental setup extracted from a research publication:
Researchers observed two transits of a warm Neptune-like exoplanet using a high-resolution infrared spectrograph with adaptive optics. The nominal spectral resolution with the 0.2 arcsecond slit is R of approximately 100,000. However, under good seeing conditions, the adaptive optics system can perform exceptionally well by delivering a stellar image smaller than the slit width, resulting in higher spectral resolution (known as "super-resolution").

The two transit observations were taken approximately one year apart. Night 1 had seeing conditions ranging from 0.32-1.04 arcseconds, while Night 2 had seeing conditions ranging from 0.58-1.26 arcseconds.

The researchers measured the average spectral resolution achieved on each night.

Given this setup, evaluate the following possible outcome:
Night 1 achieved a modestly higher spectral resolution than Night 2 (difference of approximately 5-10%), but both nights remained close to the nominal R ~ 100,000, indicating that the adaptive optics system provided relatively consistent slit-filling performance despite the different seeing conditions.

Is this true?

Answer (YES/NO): NO